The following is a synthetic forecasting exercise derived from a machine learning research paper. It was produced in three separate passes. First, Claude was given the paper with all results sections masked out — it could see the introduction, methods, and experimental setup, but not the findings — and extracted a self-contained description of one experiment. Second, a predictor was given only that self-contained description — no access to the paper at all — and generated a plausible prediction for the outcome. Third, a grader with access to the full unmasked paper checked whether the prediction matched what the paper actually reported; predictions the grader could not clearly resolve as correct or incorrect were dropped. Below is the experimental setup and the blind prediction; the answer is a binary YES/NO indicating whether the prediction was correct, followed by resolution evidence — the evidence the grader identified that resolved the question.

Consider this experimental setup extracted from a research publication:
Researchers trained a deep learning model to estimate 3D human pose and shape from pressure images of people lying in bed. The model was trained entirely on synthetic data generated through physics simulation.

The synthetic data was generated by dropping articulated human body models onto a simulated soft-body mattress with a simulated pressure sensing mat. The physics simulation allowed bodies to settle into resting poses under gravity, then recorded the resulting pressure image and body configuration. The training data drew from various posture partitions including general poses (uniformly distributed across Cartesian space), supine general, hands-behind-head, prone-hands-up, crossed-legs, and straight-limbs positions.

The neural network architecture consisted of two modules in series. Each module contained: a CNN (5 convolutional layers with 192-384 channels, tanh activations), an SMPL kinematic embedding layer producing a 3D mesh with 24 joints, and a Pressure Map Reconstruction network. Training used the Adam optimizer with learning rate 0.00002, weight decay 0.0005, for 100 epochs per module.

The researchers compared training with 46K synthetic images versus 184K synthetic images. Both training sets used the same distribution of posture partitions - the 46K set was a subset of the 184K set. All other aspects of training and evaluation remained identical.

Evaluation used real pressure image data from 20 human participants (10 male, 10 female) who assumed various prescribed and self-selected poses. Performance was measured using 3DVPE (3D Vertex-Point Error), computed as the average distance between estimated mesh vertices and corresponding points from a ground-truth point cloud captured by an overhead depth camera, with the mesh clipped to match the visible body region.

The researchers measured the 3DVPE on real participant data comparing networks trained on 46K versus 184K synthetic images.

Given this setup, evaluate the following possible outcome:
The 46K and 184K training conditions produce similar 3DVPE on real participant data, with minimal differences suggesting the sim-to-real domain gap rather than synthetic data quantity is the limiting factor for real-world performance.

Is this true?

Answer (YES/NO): NO